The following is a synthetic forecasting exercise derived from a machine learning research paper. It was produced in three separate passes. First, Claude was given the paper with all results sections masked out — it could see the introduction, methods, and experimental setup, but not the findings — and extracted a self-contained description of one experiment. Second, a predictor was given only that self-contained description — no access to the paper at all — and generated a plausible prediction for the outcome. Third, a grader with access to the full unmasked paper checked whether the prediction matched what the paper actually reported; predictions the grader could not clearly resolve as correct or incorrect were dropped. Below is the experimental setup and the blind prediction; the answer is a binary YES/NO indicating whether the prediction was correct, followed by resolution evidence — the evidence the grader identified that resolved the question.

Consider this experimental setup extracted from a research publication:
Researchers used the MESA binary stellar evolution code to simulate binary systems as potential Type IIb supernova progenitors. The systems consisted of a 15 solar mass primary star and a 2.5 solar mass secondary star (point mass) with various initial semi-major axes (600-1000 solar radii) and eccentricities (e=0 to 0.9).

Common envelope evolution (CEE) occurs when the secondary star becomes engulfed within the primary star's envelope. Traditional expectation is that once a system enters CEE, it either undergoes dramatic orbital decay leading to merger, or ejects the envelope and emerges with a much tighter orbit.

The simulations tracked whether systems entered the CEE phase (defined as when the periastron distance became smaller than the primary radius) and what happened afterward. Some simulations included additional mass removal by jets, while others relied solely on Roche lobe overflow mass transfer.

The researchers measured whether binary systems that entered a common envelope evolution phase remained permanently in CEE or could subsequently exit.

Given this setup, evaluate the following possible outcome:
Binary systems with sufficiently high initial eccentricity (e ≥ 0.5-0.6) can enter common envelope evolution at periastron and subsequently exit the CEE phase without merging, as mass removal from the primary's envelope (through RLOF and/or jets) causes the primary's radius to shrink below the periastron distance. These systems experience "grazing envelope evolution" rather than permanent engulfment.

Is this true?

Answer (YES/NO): YES